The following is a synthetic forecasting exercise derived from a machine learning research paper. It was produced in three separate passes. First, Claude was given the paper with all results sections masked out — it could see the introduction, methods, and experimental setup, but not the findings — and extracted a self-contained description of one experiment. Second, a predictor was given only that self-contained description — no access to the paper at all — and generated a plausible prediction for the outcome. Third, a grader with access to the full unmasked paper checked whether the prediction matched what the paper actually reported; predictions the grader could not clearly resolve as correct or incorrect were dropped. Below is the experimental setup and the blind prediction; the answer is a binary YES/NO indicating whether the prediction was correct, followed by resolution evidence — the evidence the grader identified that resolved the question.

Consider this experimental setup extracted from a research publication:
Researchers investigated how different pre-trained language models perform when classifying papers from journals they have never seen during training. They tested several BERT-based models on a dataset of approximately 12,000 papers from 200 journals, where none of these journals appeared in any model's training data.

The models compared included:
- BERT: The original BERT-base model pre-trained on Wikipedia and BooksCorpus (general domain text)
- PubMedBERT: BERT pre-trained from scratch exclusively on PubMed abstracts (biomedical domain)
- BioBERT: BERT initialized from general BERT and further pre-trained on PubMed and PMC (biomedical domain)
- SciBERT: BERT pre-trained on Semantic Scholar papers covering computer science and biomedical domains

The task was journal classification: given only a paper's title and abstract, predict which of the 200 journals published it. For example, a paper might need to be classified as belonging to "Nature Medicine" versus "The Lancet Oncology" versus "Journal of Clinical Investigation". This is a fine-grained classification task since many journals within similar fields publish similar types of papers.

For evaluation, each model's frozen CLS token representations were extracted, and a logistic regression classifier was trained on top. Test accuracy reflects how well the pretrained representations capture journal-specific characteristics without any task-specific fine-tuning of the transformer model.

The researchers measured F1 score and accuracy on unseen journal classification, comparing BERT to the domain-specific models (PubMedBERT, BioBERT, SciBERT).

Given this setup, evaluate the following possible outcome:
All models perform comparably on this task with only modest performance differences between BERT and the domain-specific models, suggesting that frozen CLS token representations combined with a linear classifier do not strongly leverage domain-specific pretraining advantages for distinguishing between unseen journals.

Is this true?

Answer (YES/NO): NO